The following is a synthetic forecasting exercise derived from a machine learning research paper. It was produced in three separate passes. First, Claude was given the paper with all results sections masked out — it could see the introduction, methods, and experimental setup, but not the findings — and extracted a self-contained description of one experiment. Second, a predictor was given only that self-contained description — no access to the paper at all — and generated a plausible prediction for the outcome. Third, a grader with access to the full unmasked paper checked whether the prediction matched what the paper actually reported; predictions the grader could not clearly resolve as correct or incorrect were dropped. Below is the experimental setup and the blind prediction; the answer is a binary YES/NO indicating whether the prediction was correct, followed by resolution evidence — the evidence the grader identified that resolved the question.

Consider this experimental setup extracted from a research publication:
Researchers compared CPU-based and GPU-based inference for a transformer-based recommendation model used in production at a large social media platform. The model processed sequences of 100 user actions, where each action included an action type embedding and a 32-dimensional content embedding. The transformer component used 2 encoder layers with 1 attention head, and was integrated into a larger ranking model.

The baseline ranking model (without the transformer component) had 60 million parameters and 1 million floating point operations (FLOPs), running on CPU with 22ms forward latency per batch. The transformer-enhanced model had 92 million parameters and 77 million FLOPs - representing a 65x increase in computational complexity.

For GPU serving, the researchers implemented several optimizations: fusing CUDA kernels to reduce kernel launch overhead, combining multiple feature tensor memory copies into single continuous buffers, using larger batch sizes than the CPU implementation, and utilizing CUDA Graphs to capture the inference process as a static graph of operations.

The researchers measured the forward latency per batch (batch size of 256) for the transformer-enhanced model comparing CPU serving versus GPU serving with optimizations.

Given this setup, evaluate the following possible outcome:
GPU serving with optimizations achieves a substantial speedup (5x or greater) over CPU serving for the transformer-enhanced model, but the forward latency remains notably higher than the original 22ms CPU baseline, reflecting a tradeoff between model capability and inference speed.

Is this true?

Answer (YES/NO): NO